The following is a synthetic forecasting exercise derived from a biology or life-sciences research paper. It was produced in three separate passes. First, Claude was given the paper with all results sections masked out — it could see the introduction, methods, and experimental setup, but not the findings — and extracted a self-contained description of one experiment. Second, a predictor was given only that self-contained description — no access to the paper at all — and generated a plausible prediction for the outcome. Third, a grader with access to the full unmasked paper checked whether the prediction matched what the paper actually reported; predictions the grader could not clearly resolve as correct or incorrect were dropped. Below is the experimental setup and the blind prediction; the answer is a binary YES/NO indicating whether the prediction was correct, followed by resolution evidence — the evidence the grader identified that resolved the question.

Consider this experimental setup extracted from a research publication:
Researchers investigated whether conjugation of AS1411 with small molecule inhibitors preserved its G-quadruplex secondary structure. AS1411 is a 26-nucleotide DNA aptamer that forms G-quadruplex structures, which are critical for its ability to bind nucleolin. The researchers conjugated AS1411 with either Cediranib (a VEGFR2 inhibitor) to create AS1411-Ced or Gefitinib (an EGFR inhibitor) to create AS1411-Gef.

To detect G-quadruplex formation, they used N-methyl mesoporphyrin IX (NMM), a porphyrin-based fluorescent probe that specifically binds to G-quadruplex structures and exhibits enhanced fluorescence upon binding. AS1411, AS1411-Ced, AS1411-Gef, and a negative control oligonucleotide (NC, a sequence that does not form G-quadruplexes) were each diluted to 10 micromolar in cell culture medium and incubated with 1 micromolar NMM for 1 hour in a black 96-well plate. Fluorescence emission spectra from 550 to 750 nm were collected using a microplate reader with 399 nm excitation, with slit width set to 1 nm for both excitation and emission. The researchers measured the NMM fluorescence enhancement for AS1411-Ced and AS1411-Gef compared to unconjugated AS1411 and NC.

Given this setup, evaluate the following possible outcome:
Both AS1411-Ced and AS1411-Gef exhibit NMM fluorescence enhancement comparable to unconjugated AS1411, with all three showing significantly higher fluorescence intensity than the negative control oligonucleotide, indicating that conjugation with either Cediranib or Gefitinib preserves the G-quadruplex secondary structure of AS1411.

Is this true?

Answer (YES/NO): YES